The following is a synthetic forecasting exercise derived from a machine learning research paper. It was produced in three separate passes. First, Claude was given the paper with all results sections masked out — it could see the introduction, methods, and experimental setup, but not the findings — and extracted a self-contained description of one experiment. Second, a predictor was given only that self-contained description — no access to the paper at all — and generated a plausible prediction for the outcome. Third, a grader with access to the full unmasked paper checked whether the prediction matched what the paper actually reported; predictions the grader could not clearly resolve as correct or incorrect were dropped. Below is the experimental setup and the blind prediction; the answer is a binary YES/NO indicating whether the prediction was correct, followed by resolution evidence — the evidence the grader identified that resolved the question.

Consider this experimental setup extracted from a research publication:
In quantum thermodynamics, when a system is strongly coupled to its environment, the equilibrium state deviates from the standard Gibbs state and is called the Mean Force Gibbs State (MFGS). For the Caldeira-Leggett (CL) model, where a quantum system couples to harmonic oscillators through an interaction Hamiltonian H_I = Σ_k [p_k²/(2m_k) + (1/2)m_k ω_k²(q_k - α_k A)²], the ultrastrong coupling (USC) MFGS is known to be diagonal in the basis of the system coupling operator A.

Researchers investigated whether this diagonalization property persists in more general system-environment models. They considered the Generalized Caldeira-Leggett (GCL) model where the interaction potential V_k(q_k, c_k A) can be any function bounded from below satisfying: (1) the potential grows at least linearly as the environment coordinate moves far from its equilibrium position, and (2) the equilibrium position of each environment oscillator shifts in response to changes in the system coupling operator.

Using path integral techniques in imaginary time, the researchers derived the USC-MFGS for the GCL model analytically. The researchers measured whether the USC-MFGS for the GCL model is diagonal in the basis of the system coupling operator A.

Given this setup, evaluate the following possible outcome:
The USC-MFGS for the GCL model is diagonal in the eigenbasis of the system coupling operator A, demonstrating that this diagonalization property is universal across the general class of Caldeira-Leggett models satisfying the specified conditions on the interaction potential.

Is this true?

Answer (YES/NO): YES